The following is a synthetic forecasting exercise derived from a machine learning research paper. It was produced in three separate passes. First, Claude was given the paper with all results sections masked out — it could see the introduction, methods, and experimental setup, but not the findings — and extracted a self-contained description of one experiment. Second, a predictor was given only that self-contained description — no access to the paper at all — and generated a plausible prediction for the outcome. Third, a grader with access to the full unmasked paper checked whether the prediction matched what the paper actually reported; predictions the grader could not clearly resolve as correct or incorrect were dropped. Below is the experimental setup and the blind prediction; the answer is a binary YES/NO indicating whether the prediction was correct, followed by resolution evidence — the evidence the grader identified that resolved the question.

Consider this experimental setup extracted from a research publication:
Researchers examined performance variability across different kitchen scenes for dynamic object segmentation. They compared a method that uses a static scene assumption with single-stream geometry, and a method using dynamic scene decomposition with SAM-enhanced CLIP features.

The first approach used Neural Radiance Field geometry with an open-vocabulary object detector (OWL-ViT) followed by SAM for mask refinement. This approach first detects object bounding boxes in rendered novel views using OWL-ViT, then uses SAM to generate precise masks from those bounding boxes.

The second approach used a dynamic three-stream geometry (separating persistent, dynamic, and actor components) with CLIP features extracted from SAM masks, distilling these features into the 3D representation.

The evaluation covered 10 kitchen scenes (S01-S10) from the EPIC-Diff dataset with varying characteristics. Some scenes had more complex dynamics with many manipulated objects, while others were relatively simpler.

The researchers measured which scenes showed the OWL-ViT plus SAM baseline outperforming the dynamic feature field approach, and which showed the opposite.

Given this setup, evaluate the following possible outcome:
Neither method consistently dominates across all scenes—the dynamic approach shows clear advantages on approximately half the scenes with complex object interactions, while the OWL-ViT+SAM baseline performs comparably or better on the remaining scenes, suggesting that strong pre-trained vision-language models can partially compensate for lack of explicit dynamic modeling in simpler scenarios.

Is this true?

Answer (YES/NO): NO